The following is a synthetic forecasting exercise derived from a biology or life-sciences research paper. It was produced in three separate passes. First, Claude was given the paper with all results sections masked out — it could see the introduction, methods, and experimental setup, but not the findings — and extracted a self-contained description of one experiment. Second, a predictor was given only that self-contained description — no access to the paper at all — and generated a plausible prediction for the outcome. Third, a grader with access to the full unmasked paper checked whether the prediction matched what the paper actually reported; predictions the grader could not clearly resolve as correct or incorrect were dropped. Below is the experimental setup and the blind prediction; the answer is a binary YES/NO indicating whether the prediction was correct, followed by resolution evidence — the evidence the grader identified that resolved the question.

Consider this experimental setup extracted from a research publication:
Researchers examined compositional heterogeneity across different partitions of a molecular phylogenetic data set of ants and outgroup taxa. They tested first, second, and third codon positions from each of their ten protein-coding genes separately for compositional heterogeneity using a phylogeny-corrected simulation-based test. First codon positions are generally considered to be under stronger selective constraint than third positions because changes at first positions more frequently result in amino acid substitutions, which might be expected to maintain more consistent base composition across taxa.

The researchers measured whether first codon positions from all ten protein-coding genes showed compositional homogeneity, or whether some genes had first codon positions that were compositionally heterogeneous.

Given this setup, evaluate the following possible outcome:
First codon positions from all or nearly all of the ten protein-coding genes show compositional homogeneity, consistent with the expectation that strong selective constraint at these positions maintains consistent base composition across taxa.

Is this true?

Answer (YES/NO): YES